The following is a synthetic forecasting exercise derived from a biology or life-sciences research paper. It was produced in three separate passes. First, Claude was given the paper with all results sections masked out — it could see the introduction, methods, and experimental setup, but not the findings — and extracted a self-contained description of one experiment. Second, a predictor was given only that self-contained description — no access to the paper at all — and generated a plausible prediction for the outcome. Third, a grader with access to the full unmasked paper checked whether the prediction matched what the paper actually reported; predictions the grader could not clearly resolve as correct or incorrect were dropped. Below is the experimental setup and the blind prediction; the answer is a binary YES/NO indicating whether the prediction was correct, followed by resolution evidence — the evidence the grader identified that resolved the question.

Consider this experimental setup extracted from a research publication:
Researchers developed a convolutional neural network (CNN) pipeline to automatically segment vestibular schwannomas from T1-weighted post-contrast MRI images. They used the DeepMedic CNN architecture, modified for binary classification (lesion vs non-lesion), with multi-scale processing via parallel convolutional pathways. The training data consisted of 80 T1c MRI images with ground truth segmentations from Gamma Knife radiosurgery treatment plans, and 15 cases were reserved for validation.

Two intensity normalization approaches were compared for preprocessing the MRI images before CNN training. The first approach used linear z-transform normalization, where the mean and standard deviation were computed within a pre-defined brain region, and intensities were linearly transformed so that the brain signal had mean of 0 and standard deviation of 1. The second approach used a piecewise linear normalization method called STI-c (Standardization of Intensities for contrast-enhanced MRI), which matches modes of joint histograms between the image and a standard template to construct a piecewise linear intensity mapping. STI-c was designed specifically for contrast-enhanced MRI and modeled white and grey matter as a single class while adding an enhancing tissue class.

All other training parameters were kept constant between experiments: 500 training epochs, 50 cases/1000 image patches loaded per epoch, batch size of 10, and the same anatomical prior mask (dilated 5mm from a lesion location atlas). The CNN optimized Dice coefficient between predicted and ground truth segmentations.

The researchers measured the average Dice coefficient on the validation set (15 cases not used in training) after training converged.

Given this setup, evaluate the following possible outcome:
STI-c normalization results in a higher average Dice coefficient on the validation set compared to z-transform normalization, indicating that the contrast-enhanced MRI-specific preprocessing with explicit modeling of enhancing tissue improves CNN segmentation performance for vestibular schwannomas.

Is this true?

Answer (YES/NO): NO